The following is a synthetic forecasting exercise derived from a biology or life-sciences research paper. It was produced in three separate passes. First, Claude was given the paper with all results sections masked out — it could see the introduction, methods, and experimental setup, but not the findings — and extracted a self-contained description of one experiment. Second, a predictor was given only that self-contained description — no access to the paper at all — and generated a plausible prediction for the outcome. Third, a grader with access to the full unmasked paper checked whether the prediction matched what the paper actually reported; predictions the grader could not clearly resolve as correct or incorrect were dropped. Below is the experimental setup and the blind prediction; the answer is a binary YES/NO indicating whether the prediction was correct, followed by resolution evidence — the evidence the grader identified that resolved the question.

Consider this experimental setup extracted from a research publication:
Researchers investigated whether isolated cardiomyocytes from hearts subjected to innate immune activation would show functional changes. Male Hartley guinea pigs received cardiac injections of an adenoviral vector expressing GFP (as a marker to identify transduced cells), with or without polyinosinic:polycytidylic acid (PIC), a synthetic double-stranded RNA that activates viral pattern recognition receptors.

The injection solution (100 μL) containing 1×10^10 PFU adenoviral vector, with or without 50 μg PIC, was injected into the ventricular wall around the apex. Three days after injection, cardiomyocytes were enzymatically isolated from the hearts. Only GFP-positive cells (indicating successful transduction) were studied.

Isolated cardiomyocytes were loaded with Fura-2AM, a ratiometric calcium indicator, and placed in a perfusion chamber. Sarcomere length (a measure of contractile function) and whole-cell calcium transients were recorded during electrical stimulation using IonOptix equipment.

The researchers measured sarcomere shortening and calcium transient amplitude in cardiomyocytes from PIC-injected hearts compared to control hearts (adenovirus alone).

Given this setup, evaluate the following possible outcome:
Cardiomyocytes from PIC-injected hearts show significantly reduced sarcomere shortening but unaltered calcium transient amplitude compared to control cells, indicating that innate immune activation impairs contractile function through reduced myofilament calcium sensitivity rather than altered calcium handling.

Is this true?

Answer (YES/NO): NO